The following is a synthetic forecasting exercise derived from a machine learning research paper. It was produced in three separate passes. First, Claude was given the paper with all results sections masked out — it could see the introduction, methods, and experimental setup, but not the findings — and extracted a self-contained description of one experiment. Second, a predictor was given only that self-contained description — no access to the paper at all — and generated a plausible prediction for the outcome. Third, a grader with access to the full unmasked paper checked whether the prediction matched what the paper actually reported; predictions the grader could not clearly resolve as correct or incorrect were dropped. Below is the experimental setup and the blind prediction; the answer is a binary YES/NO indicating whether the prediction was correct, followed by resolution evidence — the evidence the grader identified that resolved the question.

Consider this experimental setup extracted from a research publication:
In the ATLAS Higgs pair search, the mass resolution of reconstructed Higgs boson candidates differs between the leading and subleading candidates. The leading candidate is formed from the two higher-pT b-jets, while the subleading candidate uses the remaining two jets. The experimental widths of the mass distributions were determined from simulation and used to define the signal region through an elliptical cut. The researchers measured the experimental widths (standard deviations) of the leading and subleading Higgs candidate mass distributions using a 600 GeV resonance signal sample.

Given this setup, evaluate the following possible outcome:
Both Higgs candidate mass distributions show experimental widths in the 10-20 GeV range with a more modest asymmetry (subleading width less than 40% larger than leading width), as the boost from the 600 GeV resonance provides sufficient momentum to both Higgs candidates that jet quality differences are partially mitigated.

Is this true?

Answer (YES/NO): NO